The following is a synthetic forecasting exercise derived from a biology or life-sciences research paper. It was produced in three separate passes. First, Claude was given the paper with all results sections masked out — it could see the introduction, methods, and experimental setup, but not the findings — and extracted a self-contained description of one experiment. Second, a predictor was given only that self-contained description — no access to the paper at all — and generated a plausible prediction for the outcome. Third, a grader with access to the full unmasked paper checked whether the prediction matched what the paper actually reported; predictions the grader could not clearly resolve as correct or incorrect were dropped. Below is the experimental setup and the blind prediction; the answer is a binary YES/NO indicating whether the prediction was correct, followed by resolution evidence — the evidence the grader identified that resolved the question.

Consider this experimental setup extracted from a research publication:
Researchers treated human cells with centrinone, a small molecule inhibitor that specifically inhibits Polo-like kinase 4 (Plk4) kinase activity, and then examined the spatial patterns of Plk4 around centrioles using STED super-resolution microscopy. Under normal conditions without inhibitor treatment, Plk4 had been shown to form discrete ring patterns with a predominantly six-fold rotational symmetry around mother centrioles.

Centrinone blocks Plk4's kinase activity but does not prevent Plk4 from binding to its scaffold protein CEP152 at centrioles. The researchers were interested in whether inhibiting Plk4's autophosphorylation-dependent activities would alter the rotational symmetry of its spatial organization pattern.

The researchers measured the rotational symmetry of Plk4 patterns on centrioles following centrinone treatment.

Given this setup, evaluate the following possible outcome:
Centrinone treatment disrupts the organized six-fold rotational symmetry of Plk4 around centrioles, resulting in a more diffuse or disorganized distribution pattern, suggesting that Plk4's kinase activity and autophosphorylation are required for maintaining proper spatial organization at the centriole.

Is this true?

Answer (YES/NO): NO